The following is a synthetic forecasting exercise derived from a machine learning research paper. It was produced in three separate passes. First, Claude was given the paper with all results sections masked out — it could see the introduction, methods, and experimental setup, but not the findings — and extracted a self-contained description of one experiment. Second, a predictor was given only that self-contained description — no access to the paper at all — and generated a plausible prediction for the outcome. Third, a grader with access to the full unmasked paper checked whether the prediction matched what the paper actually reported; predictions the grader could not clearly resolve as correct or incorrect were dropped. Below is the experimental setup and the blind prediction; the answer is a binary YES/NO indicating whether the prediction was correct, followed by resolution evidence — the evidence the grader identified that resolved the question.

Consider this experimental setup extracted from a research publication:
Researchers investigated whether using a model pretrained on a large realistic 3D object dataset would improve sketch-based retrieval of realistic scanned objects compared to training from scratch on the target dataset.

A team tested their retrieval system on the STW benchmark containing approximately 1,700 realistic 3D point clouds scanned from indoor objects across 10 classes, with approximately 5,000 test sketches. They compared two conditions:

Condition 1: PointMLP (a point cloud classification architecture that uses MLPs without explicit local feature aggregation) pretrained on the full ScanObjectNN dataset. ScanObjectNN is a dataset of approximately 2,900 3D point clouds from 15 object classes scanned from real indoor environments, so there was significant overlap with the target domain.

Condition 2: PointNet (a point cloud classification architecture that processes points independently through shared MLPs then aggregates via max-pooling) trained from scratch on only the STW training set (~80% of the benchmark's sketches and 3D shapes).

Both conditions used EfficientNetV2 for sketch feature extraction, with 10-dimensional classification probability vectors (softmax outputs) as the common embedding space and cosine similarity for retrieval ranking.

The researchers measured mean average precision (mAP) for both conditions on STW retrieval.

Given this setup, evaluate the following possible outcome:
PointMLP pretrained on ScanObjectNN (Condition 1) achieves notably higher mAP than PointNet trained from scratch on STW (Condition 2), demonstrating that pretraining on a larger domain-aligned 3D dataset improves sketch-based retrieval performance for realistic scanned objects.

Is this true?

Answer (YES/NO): NO